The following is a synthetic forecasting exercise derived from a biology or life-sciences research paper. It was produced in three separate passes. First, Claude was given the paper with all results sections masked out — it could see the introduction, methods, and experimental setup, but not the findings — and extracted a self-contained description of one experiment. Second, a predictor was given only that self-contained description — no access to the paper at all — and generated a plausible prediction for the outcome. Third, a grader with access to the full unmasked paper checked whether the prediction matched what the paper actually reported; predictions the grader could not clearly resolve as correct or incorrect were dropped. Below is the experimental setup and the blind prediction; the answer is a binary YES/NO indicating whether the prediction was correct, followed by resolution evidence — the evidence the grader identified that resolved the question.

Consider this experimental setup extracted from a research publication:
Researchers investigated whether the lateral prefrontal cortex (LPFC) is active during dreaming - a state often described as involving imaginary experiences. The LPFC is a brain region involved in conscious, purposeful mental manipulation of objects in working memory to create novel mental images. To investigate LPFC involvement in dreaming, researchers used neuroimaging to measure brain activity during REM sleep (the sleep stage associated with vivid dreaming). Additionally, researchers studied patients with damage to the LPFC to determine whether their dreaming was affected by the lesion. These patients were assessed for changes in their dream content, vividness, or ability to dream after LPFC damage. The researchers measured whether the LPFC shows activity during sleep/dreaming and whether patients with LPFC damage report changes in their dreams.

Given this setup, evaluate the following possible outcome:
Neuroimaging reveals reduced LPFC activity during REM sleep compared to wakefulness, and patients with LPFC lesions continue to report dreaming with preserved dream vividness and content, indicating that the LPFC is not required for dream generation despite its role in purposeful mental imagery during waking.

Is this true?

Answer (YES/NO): YES